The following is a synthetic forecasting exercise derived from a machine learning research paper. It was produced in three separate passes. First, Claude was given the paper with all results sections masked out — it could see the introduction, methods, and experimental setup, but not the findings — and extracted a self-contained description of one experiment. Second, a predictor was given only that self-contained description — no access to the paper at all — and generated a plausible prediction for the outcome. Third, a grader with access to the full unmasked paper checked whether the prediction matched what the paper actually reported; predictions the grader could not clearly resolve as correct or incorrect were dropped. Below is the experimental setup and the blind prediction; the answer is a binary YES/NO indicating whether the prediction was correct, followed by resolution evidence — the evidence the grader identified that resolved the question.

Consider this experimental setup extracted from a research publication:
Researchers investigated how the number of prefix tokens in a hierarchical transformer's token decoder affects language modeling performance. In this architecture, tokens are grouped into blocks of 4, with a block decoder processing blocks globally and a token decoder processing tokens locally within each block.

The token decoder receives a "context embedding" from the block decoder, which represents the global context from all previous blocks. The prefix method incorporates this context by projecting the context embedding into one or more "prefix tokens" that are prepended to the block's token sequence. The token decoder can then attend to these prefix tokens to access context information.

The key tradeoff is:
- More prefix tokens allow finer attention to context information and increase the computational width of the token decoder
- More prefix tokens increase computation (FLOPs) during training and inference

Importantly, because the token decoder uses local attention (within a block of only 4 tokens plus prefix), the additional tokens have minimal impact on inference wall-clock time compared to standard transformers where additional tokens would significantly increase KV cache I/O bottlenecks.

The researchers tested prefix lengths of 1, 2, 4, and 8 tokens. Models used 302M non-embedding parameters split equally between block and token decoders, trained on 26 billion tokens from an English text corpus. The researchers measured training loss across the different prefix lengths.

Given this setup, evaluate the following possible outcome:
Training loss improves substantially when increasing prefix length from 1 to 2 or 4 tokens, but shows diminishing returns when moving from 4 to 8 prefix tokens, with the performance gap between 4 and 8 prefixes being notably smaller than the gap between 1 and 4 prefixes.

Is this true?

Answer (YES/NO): NO